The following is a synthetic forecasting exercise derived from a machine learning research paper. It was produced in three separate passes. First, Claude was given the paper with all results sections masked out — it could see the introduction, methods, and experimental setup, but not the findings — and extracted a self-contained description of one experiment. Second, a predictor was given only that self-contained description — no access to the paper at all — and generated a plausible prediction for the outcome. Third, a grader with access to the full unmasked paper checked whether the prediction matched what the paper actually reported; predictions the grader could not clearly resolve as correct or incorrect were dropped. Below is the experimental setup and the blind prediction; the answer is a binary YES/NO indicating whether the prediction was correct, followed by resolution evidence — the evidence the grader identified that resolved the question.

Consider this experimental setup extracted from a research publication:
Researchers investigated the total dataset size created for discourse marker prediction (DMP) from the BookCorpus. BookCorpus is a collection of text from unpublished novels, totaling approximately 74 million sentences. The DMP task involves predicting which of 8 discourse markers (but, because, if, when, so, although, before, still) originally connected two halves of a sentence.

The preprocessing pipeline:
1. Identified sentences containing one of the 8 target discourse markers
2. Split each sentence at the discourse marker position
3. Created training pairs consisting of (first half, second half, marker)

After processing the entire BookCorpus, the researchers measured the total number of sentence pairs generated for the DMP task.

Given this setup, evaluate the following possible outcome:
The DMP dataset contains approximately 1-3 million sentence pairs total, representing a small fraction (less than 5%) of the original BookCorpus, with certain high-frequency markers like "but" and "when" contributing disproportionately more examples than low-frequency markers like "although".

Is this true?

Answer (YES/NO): NO